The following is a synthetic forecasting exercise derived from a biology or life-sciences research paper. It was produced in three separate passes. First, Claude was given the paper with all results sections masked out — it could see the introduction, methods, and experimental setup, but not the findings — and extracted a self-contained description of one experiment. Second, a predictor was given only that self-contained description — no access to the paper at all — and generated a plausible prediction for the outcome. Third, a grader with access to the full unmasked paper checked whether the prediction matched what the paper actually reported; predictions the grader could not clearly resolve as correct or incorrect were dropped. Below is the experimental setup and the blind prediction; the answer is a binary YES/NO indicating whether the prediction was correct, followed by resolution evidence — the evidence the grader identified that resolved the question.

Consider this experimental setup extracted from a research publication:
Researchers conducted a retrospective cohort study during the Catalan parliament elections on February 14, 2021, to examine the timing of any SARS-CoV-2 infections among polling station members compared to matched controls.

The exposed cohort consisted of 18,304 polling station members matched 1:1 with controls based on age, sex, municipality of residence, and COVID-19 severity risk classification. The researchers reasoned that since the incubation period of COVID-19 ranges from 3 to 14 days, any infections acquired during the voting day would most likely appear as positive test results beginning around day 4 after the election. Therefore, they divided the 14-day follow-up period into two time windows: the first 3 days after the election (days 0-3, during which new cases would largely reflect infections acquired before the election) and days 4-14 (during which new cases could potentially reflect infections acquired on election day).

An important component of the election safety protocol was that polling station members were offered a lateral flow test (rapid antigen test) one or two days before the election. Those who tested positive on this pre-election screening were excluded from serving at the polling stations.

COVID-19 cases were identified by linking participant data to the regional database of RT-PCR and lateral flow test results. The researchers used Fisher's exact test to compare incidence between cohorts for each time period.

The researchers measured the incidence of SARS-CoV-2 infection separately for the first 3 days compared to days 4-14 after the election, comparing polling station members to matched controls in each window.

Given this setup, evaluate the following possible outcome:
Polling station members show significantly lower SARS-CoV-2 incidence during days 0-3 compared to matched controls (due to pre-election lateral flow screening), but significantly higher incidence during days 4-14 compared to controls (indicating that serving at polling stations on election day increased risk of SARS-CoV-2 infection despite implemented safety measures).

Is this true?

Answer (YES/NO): NO